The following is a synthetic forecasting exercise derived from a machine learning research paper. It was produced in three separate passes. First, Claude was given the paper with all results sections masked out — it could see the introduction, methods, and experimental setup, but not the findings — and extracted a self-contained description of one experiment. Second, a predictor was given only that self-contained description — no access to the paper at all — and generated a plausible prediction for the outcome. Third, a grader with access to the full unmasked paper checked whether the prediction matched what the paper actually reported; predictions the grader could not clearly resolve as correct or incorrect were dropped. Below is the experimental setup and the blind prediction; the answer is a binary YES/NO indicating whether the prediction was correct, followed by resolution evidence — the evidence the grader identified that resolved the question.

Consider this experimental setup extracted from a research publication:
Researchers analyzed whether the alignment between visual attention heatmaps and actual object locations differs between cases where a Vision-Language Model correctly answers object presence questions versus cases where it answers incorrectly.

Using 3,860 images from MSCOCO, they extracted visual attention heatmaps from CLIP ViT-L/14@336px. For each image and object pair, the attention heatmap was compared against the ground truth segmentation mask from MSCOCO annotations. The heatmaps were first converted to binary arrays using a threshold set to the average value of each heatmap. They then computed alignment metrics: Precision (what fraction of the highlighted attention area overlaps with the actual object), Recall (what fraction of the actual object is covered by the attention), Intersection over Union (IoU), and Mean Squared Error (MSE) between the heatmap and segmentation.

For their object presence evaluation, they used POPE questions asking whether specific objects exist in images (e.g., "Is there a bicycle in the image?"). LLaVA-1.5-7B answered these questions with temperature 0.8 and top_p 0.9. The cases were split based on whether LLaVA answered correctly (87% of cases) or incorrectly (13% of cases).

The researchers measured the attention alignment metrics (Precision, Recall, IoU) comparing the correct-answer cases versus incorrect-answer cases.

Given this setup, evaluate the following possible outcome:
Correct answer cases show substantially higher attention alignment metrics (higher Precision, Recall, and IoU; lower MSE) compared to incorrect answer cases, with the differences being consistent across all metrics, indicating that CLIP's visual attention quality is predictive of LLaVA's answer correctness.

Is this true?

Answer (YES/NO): YES